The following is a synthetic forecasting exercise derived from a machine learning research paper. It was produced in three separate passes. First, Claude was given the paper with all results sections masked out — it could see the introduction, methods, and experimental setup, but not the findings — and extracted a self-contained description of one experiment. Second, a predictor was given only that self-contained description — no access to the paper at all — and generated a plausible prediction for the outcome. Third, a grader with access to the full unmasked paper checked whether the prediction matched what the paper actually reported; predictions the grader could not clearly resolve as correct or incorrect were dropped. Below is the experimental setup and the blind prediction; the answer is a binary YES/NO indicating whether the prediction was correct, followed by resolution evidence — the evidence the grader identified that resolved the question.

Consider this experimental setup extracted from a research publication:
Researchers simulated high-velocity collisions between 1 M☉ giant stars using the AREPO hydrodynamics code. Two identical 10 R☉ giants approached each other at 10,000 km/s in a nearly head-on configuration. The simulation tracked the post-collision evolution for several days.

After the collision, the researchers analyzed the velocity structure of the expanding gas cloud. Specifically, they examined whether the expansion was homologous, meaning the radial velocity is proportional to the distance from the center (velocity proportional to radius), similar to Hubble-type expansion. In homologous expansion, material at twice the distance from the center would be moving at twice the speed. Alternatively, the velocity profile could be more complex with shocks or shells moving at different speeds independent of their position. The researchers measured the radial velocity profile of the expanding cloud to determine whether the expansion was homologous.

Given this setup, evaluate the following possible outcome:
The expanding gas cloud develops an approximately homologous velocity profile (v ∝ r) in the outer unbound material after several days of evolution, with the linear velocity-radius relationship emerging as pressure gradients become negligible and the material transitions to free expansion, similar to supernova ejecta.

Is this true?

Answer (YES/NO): YES